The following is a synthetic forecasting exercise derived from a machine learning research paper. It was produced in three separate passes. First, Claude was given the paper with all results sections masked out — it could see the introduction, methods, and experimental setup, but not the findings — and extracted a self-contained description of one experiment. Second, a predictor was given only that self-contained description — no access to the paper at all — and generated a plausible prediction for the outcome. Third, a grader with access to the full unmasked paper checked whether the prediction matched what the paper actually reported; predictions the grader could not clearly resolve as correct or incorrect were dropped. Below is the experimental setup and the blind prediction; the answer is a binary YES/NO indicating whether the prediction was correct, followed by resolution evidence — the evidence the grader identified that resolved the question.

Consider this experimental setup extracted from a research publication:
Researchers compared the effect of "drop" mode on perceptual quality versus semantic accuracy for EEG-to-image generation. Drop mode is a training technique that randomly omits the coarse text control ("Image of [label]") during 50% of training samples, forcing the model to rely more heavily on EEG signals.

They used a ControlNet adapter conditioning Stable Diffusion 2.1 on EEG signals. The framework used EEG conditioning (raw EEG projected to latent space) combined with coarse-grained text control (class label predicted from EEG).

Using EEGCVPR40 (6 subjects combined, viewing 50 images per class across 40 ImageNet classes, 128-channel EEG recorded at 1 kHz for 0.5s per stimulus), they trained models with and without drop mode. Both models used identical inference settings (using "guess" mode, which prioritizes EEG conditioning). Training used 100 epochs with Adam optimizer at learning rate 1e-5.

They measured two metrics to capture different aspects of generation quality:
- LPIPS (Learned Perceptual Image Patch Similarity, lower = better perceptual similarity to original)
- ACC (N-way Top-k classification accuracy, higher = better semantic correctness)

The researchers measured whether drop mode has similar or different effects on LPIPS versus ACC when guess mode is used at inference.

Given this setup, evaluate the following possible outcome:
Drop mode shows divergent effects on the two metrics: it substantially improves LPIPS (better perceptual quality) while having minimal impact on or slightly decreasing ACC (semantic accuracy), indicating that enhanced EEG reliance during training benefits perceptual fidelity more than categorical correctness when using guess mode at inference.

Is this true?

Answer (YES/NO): NO